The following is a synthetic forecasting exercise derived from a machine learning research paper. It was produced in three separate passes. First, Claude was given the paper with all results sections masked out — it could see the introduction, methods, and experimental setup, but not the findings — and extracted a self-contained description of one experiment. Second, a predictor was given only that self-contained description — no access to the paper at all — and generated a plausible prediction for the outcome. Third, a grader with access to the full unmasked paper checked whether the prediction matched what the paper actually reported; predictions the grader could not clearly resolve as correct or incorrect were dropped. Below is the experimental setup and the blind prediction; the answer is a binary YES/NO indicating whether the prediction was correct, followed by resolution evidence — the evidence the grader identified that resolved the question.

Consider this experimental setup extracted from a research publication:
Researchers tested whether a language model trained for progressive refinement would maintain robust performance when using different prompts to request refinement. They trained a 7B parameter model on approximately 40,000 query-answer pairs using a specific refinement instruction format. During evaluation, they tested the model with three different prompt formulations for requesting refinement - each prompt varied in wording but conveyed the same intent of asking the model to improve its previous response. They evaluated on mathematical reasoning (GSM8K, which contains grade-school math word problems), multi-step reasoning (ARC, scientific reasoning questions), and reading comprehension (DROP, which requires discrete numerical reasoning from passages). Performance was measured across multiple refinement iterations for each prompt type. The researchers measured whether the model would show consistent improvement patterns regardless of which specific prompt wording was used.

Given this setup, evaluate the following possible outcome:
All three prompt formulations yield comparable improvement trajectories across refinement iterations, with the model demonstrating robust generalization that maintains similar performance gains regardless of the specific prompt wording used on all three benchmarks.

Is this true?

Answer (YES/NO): YES